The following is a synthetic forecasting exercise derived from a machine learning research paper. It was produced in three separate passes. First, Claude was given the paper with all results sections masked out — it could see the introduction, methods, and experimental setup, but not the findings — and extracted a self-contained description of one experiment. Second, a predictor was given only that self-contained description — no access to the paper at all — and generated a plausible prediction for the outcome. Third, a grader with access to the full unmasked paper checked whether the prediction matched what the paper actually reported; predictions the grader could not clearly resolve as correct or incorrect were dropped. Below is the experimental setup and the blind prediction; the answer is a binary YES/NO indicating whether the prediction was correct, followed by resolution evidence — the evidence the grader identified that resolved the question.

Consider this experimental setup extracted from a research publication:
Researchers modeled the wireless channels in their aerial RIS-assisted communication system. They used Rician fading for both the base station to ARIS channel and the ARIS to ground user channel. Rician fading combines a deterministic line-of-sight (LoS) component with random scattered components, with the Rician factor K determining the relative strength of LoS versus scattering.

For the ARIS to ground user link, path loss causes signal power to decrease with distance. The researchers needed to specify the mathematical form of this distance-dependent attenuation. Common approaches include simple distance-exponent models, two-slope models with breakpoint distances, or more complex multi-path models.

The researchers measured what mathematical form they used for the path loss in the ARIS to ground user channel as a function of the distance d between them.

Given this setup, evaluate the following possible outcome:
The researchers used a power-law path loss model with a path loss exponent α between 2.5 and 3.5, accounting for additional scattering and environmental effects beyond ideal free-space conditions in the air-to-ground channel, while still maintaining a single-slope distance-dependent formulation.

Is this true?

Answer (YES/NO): NO